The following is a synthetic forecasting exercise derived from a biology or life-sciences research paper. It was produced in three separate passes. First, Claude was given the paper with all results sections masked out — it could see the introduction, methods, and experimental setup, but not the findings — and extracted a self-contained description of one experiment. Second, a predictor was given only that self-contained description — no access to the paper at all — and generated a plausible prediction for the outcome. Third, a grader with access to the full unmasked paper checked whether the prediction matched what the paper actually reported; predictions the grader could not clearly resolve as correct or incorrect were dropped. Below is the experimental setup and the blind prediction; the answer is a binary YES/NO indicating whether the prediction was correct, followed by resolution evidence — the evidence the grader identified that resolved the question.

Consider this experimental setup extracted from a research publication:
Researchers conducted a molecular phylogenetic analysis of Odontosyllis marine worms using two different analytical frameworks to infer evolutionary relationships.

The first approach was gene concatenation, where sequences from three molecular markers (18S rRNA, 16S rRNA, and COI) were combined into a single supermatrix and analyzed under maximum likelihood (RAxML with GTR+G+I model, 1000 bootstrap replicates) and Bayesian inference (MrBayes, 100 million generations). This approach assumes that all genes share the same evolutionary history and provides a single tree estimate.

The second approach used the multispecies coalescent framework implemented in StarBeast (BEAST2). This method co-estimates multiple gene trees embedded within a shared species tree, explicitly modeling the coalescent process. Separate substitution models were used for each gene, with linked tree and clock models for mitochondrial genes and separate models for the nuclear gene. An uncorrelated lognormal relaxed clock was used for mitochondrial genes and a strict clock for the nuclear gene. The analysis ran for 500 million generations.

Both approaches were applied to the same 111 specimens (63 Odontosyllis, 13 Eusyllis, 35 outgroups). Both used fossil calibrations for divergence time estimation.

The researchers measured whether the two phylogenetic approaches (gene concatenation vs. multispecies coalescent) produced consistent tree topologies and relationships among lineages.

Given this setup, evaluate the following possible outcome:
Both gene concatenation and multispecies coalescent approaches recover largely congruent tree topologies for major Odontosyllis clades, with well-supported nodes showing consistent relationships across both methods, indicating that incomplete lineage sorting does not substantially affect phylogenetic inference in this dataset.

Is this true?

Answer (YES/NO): NO